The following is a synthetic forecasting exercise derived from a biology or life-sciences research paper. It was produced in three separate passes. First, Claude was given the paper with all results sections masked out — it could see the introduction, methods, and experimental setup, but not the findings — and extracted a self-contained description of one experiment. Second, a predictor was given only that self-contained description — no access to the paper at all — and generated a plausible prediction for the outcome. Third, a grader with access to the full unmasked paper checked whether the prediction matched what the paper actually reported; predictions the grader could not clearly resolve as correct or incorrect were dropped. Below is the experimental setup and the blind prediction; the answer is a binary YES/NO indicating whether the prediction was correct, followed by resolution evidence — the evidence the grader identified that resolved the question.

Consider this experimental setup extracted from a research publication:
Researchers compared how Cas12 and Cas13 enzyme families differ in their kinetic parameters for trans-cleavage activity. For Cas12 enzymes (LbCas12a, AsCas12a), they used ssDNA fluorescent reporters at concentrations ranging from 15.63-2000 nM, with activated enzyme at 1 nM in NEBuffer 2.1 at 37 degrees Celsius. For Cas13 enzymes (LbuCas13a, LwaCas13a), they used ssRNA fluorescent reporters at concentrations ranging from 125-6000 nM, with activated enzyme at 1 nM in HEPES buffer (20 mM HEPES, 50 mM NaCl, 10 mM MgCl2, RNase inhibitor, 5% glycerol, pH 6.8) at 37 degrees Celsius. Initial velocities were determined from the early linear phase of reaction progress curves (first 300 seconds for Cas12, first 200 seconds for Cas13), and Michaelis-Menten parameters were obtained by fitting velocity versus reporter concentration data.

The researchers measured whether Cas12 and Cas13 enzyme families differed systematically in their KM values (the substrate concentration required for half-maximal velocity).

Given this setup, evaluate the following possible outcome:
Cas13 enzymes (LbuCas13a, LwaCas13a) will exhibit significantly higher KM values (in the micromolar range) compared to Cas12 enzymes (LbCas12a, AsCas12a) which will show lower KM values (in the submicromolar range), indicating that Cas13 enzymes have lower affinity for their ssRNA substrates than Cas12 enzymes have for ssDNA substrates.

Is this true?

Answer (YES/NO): YES